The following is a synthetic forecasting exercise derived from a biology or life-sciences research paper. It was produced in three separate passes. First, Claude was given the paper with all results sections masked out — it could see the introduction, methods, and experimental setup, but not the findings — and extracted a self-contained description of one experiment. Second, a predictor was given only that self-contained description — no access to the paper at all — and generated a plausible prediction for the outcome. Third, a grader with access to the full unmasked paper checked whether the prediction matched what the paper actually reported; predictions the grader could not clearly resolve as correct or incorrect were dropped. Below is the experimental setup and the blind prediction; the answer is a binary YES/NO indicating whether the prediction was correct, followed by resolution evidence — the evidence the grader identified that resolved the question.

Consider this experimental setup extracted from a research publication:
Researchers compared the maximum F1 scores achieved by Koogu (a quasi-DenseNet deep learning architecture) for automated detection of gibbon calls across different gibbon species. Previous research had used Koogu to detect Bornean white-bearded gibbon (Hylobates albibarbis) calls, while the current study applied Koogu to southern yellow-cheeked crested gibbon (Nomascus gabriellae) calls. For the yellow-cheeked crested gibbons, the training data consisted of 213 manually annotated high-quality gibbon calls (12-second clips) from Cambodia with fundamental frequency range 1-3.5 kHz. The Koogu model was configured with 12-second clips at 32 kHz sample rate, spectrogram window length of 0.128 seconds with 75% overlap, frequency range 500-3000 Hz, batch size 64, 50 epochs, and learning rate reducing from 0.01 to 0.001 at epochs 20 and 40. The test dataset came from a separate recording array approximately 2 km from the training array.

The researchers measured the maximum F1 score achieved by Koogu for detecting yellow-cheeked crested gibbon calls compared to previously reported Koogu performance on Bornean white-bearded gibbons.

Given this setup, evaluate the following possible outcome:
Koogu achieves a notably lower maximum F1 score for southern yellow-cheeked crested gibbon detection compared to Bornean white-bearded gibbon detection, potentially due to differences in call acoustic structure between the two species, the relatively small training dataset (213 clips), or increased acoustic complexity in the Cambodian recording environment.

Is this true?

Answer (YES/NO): YES